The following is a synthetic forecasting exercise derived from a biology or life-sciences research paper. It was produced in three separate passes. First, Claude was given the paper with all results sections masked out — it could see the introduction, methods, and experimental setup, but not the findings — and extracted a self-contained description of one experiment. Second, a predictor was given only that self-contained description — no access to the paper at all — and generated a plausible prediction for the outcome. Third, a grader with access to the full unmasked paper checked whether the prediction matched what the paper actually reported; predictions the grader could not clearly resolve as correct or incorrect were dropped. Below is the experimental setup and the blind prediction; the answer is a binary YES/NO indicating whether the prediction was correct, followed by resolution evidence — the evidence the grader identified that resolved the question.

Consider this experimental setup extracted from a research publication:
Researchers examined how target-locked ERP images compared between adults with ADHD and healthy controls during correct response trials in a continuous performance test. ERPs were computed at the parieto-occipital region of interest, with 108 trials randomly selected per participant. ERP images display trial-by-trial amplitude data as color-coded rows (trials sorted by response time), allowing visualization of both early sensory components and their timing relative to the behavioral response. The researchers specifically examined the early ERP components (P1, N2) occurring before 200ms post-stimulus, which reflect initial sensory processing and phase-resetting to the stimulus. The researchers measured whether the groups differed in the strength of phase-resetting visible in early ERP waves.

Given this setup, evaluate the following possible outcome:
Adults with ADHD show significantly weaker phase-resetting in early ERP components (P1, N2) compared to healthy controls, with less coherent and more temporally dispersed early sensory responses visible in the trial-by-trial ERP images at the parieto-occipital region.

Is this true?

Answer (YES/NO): YES